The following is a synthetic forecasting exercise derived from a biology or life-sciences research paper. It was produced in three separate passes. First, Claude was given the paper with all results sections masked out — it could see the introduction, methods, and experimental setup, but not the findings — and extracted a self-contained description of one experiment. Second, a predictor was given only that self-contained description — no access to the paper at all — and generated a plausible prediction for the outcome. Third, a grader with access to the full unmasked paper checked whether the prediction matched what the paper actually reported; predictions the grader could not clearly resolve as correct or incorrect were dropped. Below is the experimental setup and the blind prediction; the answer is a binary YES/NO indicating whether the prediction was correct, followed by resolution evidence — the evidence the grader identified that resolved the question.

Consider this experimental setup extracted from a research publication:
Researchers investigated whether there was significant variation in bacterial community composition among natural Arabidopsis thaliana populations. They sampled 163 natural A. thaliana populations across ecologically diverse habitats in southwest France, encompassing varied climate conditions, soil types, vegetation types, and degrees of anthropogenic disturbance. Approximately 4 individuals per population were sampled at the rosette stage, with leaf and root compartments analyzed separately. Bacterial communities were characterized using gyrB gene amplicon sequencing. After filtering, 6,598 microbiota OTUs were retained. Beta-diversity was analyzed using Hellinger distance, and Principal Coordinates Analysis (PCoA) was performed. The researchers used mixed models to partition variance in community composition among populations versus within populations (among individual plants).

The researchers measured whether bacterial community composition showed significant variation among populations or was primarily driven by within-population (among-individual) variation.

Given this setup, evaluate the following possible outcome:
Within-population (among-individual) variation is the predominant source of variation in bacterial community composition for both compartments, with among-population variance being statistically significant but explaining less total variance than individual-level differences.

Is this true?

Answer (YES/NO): NO